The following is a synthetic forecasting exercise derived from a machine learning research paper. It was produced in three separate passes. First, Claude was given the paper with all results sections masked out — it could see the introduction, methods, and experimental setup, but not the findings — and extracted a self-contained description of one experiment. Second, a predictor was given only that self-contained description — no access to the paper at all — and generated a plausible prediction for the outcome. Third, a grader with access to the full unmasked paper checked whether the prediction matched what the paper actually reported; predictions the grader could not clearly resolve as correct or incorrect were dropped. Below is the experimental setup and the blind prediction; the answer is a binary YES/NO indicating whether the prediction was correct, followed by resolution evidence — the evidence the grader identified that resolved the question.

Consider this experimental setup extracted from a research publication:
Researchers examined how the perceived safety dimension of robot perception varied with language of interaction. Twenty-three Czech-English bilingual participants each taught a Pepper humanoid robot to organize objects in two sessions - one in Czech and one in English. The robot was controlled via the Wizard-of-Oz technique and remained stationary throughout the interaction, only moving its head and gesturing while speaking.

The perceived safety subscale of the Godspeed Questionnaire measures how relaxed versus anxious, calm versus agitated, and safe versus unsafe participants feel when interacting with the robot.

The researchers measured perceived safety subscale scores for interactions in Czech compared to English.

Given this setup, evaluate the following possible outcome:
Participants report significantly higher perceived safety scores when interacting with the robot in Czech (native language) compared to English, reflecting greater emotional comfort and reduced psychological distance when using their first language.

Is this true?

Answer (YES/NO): NO